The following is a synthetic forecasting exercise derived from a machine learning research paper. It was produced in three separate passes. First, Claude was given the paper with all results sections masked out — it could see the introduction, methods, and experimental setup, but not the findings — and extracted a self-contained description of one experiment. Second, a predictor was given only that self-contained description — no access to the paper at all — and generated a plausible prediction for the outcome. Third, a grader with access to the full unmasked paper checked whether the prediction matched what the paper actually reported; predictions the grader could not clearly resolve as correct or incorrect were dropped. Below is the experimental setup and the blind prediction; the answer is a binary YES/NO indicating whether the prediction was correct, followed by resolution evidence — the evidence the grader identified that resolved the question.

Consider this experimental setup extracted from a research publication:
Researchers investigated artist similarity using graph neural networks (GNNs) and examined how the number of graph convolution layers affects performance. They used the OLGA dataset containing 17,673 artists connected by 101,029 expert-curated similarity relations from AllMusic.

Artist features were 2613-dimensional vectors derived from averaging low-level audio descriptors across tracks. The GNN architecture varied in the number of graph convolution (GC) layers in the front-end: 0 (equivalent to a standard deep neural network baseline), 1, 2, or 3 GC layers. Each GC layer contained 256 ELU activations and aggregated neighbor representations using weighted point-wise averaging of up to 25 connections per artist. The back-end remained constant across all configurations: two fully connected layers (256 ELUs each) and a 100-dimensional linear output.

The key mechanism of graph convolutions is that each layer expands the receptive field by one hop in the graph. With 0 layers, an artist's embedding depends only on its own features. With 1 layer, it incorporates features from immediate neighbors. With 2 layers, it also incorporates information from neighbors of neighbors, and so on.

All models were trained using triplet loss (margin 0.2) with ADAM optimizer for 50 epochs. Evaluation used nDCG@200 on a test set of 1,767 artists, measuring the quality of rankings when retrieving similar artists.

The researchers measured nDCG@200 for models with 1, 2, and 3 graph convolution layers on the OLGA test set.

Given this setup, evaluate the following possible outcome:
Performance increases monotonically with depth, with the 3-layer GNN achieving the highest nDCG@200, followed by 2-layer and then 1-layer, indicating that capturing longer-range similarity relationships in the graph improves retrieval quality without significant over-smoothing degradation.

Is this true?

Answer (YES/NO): YES